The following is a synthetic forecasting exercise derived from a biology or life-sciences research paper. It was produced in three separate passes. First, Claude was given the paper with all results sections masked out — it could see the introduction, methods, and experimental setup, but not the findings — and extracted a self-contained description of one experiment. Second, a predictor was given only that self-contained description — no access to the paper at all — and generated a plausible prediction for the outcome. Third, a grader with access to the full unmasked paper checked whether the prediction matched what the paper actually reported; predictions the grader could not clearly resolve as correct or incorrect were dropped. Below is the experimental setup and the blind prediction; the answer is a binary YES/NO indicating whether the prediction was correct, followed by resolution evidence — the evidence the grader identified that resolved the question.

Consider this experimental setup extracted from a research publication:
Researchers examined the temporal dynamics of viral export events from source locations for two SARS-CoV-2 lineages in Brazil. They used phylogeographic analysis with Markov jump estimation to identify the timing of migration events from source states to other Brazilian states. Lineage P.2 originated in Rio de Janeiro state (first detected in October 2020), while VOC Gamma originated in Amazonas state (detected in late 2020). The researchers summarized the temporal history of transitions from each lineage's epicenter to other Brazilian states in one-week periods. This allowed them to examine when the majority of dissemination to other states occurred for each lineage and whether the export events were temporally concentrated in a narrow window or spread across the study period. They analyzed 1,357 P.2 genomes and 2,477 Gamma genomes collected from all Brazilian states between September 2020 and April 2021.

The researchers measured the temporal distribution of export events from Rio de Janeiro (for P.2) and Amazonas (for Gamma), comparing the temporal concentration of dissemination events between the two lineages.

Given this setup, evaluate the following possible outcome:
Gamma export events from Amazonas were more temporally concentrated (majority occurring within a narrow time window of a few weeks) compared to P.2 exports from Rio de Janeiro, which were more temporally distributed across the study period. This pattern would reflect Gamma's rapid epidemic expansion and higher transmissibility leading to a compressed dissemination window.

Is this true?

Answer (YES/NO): NO